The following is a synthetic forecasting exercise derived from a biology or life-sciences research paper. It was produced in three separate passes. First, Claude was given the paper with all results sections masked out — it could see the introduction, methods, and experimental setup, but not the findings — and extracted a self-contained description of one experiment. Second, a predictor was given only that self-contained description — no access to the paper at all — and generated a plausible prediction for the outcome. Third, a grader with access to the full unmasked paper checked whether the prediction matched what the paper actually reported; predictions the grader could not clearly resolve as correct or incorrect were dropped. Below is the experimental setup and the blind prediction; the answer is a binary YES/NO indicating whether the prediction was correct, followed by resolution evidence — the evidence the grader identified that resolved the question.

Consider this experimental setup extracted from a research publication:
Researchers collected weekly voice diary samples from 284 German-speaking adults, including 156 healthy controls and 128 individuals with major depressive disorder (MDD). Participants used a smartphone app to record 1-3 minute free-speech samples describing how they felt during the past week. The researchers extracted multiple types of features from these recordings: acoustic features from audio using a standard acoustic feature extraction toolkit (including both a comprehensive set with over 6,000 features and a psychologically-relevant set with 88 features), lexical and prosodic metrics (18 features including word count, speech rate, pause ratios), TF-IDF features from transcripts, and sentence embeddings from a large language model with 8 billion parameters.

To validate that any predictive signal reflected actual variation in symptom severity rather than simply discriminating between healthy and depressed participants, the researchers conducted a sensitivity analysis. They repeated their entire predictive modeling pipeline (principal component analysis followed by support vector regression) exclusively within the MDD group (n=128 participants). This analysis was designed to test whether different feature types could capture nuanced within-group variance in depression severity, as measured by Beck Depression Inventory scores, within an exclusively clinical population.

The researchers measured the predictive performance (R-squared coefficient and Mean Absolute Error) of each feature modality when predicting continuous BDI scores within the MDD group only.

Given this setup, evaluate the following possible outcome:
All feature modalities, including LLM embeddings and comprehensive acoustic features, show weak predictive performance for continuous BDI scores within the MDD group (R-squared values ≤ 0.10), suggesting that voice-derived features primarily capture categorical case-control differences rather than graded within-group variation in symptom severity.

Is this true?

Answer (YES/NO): NO